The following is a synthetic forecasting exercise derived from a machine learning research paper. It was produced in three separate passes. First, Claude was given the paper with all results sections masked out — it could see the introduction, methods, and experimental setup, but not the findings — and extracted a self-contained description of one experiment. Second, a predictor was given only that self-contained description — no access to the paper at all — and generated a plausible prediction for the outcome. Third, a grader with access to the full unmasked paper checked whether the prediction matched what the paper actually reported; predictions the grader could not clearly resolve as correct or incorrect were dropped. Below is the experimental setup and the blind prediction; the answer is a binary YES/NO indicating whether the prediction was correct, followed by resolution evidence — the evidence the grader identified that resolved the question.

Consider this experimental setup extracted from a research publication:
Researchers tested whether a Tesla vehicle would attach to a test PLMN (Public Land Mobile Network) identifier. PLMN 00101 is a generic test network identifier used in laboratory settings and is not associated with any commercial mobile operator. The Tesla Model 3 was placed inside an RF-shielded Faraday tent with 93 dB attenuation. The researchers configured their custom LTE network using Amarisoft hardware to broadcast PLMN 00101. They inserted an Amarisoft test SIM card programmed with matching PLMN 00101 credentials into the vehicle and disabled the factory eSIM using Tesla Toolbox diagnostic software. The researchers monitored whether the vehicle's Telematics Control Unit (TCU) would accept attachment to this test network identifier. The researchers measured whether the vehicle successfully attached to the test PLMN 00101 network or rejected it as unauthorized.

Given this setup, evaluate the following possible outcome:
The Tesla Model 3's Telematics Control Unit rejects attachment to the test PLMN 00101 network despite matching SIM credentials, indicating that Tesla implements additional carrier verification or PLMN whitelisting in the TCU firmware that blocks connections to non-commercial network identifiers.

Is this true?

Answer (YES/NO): NO